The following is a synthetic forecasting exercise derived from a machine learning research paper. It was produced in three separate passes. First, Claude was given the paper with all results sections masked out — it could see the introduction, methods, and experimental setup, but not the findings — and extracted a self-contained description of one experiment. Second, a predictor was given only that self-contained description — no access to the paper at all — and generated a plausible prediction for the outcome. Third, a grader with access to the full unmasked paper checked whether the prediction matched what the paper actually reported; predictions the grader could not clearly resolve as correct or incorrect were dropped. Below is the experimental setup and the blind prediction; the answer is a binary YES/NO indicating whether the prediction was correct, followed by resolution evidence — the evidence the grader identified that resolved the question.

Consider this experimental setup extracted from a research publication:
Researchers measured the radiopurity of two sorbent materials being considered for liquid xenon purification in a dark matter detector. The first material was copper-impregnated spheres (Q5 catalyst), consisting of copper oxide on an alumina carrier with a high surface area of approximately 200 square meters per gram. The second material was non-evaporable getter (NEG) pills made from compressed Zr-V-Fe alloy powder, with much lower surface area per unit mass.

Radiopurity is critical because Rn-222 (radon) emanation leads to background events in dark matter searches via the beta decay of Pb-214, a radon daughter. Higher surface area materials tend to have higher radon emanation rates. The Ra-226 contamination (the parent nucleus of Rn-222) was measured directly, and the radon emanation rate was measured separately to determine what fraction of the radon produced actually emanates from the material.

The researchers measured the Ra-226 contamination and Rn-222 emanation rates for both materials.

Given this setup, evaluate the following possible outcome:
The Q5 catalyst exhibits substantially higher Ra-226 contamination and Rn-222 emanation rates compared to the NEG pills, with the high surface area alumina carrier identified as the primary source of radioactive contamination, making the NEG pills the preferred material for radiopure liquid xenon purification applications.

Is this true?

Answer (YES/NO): NO